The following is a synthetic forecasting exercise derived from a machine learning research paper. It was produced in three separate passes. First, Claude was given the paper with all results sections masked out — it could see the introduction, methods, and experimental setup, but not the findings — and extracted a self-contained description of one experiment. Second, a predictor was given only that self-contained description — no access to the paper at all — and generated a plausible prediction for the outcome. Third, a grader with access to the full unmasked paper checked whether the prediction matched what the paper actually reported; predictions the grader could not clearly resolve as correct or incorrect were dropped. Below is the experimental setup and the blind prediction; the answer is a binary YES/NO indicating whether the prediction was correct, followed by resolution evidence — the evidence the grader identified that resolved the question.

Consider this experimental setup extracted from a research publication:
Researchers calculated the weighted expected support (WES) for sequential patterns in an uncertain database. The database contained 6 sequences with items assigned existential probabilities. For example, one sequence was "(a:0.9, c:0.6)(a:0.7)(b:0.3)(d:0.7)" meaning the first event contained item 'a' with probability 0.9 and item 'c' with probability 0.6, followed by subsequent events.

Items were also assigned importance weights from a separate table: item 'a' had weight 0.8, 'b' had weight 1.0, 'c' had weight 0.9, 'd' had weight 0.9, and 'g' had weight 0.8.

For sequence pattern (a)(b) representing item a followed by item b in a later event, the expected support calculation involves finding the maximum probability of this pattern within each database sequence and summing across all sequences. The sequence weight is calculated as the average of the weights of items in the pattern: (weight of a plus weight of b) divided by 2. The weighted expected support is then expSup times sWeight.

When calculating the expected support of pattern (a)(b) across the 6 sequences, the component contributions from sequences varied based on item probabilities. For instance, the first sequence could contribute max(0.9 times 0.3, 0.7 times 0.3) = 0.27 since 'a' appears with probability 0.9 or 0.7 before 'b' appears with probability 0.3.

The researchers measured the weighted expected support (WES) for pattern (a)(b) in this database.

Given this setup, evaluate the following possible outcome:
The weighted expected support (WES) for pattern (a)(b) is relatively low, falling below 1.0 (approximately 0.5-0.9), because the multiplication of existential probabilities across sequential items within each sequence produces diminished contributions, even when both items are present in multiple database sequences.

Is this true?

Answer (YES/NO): YES